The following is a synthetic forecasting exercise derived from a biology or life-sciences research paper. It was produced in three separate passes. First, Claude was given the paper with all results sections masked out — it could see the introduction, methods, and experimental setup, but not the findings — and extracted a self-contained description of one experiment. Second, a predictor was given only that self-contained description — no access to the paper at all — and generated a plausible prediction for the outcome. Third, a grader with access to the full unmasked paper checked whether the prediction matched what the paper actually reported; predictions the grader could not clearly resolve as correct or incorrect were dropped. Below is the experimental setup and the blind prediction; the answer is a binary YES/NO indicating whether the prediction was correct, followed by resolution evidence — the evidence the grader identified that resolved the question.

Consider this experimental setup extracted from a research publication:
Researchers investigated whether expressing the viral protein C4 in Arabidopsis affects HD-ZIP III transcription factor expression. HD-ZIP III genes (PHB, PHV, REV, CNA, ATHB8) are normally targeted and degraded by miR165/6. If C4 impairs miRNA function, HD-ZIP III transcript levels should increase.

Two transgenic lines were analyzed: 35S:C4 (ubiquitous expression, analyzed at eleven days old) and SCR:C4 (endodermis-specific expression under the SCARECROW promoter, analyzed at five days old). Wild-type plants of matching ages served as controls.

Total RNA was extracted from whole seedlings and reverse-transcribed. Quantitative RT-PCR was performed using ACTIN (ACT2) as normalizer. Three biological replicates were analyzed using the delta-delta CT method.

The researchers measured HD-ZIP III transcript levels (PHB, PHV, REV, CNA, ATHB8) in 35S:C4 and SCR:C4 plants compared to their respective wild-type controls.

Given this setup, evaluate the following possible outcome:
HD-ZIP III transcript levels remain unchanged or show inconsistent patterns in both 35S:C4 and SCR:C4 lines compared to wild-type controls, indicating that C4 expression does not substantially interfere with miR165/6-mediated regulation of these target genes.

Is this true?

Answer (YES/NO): NO